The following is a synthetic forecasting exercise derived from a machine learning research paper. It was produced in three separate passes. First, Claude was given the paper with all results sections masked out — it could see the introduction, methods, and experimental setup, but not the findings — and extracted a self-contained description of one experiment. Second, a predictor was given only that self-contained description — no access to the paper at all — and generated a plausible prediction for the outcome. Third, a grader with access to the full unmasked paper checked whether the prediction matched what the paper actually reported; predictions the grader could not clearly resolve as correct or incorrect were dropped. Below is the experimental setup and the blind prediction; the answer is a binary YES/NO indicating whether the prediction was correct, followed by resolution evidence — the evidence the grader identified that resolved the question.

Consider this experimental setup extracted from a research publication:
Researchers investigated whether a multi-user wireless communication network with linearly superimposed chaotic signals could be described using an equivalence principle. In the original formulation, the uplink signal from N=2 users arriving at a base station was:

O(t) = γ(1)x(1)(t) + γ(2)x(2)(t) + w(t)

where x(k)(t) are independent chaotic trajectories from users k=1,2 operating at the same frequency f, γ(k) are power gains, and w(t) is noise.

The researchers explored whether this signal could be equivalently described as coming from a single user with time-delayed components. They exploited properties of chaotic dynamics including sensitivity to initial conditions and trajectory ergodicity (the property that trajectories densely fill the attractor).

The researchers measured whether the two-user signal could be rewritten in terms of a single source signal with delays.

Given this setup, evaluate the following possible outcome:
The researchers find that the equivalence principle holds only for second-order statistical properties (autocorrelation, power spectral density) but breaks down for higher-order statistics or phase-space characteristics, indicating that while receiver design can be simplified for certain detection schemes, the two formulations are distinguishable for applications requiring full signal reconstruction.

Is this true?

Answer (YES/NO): NO